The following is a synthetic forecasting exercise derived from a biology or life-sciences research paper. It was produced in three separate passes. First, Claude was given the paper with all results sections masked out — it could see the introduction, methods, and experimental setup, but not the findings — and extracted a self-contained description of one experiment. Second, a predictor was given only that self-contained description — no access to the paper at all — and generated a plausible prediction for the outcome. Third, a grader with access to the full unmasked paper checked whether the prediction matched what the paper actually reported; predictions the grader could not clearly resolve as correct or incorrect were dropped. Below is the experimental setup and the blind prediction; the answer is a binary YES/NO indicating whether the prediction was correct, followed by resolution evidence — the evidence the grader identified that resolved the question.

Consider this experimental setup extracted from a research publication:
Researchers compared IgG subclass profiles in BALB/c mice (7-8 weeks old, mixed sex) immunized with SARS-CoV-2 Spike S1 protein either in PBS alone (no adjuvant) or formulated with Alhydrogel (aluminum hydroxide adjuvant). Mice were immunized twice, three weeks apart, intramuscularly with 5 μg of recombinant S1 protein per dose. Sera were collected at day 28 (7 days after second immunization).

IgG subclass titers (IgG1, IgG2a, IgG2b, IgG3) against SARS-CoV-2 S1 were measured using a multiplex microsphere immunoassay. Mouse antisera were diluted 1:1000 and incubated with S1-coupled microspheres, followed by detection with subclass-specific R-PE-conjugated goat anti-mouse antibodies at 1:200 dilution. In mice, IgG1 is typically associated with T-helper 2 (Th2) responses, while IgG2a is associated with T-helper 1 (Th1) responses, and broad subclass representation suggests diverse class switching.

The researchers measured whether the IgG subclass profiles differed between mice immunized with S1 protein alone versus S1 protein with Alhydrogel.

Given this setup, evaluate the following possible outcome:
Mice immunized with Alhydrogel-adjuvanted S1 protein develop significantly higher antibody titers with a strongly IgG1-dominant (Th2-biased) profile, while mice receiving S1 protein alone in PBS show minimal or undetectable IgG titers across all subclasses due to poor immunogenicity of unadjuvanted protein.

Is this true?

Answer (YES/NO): NO